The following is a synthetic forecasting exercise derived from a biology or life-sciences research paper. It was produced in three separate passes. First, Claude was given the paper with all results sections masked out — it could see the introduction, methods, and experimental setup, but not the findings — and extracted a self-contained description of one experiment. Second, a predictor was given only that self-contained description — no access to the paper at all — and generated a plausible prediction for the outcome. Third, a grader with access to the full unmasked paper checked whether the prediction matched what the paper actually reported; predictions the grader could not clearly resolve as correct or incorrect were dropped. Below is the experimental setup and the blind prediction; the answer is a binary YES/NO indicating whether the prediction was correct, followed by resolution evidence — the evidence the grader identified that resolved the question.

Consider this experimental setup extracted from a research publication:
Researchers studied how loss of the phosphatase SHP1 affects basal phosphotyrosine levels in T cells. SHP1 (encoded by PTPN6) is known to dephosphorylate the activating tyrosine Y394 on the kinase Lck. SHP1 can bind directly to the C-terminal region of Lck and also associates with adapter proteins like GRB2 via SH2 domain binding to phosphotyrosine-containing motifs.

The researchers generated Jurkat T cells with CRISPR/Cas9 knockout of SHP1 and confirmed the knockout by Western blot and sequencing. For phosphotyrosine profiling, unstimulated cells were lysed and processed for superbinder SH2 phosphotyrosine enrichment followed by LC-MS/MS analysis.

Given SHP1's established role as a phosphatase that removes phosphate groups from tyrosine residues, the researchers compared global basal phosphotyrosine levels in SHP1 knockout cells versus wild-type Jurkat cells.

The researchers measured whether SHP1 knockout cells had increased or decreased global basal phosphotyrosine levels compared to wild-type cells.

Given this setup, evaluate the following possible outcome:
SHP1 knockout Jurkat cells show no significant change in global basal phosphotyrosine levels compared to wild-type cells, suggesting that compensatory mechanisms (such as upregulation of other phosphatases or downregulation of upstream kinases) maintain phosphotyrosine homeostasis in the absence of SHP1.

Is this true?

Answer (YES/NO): NO